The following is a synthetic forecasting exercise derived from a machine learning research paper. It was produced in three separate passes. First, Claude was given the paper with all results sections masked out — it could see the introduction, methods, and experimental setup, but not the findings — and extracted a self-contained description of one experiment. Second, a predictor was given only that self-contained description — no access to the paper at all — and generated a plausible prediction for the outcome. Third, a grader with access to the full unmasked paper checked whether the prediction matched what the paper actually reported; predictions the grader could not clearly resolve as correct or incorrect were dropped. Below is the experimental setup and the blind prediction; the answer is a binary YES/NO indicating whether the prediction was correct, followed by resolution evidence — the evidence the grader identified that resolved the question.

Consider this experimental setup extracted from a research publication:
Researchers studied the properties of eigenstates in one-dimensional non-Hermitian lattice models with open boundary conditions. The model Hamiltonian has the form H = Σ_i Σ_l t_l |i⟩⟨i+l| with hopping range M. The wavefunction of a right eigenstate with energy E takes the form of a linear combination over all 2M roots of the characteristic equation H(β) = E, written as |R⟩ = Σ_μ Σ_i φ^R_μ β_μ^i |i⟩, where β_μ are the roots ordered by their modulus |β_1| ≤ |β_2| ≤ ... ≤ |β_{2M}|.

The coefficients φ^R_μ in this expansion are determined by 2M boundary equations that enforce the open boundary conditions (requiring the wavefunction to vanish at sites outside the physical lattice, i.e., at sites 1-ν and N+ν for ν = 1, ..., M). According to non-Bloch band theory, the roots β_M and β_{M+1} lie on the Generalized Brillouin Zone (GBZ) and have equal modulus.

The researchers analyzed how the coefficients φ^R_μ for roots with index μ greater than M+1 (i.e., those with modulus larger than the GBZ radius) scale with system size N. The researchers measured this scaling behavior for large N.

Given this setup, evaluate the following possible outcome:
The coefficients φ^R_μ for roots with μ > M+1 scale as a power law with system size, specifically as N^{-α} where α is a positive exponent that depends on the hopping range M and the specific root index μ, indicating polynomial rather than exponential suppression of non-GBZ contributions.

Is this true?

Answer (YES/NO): NO